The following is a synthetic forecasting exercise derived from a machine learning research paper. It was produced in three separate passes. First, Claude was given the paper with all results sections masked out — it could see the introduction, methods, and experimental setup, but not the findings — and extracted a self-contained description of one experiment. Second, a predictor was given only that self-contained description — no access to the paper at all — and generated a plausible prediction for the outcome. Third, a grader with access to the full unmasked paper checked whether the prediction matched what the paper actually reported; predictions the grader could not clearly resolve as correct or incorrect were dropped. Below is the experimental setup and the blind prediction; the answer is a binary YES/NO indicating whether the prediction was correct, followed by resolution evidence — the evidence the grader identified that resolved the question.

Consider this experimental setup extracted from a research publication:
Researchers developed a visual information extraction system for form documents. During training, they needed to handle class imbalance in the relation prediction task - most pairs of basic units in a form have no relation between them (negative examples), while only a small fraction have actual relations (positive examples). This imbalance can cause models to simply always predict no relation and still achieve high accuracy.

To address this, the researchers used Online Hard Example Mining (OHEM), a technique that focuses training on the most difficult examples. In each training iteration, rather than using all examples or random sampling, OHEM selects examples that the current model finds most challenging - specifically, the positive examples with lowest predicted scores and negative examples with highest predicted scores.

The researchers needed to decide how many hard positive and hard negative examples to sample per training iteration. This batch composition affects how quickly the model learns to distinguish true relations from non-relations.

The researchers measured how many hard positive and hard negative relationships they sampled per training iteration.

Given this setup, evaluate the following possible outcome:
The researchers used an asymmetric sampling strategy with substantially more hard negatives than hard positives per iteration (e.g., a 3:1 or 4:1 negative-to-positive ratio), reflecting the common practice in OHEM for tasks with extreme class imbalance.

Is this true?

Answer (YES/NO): NO